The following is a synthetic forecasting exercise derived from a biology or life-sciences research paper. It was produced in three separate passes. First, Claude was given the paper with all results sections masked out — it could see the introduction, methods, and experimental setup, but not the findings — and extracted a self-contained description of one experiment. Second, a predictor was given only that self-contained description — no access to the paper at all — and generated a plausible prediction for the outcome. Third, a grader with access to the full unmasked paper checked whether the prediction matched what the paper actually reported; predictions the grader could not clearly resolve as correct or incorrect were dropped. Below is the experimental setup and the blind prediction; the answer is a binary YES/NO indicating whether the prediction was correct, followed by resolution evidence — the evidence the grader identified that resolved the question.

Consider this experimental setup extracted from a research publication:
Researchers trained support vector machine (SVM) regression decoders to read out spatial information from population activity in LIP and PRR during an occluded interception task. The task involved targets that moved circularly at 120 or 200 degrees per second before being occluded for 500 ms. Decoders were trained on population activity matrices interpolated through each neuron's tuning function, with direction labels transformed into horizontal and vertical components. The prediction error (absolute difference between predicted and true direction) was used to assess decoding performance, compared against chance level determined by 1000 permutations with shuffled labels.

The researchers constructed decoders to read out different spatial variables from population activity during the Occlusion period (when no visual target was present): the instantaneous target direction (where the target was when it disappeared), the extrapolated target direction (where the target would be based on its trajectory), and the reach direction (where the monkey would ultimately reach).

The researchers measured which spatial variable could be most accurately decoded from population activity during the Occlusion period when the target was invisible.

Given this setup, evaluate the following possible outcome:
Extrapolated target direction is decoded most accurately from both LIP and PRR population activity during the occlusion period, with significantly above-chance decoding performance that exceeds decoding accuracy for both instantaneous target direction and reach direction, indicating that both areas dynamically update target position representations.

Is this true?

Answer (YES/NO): NO